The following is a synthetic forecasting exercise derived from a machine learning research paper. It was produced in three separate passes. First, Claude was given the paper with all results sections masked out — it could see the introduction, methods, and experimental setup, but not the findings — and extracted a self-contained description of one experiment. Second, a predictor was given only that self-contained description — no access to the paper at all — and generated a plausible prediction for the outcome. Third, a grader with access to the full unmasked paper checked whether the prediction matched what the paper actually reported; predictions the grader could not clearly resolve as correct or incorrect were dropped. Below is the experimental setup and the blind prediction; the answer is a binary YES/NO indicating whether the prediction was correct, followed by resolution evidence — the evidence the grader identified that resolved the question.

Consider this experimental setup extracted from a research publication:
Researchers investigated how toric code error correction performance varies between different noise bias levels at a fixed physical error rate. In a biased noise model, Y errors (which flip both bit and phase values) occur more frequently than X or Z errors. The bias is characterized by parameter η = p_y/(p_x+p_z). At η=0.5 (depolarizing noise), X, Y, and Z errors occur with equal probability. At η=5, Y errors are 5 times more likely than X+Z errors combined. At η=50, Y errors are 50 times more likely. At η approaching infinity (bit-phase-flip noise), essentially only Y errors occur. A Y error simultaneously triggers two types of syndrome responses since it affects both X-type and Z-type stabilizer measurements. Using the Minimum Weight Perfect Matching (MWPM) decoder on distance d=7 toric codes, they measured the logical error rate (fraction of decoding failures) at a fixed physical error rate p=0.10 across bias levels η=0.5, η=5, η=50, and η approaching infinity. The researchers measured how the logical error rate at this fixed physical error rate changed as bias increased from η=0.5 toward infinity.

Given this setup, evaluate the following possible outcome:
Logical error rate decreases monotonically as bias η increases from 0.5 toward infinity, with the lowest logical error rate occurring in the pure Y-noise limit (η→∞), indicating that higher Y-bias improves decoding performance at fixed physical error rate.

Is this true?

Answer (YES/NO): NO